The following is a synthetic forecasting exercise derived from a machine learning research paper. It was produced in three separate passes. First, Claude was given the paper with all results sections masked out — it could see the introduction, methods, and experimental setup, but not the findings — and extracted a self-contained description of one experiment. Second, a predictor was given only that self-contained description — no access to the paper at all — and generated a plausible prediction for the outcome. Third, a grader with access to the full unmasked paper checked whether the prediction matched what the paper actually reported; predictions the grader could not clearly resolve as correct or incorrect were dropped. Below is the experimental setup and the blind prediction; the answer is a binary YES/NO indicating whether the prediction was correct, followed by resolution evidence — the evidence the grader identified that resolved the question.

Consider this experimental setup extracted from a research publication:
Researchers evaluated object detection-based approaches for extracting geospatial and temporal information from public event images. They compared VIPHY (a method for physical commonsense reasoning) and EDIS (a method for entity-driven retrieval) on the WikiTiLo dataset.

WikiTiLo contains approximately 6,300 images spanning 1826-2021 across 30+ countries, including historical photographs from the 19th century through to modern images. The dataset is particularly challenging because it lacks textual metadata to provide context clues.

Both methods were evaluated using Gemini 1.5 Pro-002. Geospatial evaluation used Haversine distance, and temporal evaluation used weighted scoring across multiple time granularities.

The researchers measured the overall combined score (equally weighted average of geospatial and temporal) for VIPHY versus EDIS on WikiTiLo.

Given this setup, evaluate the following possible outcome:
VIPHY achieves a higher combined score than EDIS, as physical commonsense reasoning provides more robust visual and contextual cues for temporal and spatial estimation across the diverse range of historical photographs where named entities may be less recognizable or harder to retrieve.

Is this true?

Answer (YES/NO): NO